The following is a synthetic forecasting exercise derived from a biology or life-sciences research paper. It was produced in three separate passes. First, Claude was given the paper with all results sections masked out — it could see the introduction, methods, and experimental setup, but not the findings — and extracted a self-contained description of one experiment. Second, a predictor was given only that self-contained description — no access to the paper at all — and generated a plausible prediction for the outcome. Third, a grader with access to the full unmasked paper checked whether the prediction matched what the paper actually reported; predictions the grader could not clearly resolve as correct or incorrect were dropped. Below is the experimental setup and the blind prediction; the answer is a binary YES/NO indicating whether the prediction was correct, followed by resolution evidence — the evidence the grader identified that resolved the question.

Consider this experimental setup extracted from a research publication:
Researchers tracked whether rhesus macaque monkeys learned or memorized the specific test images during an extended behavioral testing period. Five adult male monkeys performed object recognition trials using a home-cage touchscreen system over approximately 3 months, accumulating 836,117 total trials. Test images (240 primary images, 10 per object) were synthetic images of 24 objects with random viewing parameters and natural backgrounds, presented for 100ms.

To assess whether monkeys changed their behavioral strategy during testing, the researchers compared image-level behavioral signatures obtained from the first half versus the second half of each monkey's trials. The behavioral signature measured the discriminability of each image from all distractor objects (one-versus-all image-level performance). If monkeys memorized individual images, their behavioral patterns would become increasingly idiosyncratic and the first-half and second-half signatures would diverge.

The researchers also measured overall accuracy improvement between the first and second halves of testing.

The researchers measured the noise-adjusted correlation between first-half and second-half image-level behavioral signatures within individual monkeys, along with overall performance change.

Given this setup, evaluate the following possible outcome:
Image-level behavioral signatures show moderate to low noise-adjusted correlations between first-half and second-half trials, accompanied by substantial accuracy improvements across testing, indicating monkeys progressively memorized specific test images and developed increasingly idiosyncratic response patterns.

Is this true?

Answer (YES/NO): NO